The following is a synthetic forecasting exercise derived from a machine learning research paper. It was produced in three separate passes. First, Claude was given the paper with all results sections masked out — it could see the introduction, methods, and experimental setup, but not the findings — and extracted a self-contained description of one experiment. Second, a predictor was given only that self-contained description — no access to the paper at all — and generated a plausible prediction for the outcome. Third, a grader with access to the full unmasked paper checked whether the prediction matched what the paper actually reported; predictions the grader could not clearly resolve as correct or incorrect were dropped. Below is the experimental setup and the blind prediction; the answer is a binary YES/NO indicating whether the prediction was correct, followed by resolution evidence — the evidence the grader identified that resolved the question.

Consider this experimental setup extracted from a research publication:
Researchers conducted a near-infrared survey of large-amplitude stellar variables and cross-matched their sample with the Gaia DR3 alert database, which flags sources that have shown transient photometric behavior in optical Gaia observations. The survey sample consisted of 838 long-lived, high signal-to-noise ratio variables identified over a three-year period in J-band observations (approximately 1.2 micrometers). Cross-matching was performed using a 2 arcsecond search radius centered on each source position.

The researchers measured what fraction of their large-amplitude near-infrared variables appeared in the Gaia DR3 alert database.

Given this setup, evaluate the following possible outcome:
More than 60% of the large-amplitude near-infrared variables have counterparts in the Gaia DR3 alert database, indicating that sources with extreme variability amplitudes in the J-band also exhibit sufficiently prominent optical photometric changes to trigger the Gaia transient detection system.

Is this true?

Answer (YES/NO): NO